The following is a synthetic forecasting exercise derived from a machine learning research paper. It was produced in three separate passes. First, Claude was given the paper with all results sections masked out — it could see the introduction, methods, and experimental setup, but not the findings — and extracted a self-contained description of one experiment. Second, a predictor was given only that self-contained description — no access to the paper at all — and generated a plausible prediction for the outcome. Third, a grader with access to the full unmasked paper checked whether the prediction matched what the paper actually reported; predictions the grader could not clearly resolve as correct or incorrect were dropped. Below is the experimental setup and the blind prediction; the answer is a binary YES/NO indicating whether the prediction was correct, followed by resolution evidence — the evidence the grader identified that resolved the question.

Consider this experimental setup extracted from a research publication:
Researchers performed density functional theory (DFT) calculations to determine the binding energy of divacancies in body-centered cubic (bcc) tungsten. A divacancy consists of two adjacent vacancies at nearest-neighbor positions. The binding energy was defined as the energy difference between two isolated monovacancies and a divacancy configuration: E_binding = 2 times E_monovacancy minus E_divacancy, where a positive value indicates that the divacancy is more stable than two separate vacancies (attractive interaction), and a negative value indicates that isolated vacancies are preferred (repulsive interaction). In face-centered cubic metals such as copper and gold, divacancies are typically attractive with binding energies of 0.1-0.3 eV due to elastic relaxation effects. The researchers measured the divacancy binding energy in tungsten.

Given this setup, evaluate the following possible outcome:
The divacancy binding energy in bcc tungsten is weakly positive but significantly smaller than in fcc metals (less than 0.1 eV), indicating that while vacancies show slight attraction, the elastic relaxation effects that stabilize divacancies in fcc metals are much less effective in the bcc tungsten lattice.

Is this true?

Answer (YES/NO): YES